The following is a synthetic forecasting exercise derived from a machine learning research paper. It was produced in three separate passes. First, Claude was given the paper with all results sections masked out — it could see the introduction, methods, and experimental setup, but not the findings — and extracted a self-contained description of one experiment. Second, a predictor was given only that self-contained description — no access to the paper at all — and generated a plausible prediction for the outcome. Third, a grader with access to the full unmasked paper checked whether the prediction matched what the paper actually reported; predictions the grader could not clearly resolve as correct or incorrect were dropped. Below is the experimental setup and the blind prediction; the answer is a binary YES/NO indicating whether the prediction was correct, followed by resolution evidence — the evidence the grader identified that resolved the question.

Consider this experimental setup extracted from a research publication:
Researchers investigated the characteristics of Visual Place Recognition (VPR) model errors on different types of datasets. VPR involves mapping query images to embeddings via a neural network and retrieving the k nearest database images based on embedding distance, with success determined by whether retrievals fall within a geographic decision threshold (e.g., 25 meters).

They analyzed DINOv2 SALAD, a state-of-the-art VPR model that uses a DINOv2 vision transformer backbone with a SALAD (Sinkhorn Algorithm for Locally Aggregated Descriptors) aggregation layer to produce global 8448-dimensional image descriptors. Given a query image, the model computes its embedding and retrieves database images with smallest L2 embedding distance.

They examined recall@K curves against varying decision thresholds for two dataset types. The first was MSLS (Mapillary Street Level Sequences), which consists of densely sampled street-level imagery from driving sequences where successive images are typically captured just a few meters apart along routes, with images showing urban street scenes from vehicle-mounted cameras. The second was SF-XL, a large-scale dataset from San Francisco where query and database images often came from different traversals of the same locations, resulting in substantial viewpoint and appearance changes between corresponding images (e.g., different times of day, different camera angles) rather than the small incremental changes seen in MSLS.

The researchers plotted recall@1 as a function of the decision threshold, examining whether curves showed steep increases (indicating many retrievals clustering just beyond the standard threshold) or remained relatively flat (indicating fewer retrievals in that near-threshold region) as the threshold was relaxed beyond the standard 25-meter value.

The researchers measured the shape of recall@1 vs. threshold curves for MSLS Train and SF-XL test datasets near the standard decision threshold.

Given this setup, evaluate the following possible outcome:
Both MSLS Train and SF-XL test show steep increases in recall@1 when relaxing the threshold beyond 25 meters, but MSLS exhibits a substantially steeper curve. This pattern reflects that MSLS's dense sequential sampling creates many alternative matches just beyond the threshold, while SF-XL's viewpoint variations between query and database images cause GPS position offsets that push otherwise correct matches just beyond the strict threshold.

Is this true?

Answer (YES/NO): NO